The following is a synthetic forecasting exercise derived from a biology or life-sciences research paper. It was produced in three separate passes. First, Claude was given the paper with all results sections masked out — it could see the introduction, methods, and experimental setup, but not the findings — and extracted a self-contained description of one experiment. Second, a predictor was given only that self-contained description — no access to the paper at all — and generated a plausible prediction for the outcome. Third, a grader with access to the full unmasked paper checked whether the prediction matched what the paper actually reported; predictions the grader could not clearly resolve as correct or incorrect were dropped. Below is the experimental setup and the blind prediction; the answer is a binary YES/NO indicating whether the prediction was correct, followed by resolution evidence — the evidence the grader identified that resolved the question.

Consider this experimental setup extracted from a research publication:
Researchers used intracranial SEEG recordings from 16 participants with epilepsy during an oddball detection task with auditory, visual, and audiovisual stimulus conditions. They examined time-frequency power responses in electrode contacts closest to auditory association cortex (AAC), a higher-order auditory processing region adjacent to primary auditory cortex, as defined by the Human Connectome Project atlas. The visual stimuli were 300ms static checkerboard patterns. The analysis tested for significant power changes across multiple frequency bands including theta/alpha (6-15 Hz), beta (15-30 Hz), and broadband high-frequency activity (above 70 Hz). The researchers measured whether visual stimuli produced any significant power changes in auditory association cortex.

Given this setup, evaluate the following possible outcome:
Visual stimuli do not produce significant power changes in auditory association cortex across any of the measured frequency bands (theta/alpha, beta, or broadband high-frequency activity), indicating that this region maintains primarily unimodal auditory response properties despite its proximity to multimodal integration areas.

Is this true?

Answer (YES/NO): NO